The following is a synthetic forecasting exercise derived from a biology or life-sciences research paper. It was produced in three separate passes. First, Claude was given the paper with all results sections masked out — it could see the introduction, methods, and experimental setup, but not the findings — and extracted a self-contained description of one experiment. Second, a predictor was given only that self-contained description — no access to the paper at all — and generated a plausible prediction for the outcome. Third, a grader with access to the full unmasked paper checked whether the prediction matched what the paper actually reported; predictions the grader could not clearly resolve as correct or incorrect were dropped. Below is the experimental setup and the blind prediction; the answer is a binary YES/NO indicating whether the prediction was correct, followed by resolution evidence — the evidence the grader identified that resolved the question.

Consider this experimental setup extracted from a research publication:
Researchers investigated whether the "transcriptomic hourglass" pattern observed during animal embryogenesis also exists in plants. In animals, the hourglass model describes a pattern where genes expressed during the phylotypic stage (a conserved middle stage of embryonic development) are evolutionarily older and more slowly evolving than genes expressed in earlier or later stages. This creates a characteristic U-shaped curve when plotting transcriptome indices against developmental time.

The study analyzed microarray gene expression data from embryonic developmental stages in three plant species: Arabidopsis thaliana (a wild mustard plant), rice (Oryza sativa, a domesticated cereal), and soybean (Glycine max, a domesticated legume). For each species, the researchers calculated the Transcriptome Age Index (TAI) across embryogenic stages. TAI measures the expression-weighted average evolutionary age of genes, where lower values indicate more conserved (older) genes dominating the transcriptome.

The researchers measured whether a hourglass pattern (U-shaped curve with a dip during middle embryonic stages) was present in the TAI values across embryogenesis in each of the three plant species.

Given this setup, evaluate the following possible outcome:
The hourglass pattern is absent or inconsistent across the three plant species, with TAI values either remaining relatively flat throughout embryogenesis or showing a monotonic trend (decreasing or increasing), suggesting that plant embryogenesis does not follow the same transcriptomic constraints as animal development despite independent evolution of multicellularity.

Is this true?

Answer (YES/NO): YES